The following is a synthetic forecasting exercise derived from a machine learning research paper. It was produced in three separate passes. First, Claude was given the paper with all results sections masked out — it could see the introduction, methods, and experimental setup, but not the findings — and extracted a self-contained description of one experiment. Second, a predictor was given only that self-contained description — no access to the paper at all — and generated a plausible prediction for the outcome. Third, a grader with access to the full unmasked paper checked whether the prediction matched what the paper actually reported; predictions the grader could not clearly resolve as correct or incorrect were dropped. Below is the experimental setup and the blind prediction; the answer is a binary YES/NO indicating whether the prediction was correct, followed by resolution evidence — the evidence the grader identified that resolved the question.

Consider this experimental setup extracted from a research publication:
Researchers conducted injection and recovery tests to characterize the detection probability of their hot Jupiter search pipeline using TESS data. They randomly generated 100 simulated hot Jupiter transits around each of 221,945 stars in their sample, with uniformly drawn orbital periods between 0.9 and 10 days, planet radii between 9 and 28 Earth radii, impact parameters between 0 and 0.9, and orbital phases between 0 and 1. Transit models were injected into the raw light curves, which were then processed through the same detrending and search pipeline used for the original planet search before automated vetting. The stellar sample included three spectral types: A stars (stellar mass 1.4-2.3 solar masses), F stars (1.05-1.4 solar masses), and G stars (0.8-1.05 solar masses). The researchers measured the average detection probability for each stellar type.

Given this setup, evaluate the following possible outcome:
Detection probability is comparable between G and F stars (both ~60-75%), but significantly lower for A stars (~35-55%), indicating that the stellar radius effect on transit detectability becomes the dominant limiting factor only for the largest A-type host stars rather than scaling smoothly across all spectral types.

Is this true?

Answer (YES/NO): NO